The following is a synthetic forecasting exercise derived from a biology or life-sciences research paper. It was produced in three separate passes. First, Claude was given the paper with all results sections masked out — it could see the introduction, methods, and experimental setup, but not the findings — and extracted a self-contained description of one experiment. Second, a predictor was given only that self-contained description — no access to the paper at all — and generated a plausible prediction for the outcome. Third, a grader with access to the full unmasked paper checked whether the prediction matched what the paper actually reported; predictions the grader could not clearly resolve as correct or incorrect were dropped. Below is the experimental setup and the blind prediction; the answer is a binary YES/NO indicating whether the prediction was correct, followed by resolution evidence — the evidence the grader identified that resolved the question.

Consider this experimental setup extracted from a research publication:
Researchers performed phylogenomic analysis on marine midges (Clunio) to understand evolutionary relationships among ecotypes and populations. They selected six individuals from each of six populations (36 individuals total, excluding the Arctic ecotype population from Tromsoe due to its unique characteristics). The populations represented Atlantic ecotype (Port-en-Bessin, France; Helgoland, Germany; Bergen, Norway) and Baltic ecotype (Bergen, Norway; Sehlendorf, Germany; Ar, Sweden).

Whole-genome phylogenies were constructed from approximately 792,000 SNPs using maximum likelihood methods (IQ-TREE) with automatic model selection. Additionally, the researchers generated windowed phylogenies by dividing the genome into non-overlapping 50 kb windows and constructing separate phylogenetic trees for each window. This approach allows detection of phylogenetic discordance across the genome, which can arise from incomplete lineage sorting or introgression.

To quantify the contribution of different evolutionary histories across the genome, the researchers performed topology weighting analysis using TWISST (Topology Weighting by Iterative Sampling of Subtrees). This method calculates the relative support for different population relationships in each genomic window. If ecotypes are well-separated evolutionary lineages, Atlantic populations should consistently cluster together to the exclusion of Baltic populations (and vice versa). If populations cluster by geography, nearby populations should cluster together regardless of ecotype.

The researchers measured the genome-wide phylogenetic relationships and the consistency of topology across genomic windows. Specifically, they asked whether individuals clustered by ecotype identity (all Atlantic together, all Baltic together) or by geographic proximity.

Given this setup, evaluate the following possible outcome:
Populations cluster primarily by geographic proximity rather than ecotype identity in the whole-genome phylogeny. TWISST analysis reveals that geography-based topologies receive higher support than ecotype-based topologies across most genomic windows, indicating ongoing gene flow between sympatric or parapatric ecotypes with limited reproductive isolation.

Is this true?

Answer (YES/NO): YES